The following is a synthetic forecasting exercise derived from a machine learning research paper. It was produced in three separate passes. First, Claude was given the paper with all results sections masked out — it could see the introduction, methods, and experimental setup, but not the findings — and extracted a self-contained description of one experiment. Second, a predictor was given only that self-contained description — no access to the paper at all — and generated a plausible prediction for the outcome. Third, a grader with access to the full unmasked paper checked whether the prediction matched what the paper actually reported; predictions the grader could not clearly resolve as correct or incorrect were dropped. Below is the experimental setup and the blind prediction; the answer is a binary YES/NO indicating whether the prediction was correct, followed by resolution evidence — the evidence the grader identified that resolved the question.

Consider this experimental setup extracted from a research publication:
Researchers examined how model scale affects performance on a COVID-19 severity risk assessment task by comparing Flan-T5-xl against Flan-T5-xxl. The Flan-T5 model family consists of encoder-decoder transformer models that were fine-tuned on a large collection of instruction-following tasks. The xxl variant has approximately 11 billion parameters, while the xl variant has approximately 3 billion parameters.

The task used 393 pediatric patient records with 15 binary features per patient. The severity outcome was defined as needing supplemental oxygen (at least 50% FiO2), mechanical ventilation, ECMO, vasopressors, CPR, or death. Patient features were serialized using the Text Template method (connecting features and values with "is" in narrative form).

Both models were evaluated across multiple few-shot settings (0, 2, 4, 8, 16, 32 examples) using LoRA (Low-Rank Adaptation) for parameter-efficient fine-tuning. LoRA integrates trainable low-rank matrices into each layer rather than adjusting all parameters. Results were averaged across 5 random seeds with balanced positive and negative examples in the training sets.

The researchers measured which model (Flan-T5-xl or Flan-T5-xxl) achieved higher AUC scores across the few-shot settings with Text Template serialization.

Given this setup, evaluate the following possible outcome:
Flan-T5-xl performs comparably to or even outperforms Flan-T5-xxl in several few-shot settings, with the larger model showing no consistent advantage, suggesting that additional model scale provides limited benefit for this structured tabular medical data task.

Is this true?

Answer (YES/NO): YES